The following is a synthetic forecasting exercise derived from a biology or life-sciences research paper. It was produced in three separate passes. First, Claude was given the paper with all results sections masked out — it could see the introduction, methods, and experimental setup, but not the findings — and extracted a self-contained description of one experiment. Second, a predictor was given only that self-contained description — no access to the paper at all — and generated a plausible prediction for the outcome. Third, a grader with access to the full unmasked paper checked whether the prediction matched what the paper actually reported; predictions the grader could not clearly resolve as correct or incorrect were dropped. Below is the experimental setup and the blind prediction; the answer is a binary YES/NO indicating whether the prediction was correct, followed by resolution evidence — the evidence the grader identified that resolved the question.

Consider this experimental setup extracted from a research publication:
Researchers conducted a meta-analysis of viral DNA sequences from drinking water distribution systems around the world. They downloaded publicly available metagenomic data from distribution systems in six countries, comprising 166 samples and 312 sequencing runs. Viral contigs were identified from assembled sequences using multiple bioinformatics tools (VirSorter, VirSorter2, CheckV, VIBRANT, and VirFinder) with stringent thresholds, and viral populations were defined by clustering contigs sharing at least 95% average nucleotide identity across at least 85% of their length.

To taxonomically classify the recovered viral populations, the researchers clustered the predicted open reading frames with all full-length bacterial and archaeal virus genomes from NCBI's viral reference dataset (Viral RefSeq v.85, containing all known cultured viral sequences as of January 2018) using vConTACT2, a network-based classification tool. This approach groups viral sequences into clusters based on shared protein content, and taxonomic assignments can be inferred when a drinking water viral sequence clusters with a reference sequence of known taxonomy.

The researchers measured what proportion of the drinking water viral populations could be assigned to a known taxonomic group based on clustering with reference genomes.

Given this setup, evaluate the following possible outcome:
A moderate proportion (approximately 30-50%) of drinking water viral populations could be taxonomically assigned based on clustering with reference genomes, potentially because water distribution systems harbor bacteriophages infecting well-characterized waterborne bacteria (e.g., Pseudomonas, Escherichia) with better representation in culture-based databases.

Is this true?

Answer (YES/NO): NO